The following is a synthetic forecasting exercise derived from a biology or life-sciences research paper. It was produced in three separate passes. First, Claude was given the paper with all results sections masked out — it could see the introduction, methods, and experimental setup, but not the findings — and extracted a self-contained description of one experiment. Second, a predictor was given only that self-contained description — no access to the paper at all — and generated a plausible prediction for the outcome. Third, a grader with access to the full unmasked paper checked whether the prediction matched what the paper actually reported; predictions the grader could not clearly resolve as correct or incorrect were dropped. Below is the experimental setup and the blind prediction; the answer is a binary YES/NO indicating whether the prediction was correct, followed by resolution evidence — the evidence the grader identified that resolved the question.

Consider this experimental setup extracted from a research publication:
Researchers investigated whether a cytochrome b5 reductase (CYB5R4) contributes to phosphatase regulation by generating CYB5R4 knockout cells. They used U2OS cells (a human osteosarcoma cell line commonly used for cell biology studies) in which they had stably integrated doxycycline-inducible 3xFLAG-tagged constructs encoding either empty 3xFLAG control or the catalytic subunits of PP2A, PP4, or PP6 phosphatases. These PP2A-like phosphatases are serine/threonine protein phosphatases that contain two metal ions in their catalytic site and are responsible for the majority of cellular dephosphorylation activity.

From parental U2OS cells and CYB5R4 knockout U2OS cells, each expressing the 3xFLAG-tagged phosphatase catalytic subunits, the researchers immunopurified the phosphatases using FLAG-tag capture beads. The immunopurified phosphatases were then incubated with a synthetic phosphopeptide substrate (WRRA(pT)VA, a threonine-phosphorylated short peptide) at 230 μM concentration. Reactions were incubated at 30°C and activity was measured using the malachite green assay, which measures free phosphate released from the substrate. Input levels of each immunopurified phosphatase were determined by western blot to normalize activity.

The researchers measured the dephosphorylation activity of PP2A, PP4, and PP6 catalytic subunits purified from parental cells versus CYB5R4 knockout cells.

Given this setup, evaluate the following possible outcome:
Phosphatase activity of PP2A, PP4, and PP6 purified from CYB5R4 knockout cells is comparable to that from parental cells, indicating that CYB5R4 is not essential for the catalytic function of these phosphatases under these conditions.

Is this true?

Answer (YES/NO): NO